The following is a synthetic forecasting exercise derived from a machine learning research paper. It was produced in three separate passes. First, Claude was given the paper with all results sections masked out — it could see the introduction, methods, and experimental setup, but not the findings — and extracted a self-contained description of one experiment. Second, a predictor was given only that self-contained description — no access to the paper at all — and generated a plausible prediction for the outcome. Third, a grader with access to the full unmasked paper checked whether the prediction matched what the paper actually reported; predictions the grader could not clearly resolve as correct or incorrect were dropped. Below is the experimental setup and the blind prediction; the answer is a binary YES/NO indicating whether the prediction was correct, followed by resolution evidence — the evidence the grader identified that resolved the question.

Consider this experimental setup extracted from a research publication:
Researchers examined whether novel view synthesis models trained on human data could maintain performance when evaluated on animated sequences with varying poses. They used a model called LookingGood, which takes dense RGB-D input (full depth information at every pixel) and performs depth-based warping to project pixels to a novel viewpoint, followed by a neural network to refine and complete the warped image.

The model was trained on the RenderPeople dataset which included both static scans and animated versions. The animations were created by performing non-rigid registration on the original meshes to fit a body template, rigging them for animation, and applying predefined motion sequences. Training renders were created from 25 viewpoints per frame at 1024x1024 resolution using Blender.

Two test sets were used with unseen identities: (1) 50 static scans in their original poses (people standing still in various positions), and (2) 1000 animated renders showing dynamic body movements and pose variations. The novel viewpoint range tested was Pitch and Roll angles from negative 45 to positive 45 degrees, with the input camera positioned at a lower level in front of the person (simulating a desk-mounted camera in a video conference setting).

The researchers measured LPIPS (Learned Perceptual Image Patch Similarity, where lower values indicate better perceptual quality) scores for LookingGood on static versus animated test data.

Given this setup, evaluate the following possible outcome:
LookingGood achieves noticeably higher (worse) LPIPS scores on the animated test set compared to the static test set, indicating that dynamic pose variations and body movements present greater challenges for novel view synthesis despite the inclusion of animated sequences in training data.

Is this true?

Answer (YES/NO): NO